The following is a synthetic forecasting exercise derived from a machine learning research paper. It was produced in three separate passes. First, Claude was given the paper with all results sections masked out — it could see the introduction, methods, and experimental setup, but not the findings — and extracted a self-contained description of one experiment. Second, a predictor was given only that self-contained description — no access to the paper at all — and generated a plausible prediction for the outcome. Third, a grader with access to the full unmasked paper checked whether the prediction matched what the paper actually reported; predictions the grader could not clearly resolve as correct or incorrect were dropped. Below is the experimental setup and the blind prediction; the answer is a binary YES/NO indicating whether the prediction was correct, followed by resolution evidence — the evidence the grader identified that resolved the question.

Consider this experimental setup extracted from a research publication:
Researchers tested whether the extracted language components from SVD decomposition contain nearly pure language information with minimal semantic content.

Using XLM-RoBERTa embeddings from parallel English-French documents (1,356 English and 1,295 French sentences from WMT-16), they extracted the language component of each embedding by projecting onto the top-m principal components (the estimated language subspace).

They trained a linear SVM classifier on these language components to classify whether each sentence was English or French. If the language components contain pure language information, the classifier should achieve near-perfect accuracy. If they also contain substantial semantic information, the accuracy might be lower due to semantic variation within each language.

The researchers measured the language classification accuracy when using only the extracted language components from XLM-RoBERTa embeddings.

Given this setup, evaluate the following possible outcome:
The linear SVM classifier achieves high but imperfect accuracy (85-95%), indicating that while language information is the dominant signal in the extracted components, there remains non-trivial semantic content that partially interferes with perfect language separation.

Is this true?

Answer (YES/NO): NO